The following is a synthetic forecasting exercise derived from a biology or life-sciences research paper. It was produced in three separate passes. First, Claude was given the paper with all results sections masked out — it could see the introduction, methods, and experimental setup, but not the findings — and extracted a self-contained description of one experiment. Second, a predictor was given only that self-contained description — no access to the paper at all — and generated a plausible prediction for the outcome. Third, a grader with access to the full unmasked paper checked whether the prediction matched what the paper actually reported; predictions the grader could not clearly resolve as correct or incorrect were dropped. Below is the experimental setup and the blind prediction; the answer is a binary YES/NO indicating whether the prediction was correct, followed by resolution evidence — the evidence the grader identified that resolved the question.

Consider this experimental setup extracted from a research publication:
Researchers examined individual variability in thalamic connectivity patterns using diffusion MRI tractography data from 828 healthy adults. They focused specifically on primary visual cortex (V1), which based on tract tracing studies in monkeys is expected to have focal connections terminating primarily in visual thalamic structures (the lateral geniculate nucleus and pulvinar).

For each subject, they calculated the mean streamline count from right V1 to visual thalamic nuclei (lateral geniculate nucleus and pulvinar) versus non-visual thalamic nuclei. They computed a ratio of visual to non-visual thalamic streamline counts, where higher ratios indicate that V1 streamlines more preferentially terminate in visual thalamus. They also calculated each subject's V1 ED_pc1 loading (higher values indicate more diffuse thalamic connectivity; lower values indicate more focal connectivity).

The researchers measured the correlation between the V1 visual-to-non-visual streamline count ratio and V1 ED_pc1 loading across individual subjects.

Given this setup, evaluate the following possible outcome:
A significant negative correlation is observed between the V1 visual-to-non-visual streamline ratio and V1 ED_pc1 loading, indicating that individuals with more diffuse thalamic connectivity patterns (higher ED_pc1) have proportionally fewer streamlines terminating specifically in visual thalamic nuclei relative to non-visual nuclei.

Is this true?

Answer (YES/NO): NO